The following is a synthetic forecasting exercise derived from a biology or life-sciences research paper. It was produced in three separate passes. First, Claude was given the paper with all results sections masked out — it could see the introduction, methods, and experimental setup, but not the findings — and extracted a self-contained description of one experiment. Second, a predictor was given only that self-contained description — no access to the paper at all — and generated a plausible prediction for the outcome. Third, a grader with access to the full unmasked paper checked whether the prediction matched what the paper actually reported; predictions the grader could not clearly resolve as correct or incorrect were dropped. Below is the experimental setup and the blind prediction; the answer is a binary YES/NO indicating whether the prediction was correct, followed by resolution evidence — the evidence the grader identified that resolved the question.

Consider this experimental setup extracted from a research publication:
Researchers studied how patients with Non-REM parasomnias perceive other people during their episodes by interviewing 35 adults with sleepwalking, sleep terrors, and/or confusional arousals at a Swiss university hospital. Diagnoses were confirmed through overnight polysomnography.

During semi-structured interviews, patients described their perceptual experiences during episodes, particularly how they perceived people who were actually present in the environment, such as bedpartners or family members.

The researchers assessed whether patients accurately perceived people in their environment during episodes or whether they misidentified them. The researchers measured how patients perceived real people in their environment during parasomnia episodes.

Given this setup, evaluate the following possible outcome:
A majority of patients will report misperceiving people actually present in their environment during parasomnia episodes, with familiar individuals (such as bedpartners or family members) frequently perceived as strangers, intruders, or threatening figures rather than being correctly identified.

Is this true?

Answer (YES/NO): NO